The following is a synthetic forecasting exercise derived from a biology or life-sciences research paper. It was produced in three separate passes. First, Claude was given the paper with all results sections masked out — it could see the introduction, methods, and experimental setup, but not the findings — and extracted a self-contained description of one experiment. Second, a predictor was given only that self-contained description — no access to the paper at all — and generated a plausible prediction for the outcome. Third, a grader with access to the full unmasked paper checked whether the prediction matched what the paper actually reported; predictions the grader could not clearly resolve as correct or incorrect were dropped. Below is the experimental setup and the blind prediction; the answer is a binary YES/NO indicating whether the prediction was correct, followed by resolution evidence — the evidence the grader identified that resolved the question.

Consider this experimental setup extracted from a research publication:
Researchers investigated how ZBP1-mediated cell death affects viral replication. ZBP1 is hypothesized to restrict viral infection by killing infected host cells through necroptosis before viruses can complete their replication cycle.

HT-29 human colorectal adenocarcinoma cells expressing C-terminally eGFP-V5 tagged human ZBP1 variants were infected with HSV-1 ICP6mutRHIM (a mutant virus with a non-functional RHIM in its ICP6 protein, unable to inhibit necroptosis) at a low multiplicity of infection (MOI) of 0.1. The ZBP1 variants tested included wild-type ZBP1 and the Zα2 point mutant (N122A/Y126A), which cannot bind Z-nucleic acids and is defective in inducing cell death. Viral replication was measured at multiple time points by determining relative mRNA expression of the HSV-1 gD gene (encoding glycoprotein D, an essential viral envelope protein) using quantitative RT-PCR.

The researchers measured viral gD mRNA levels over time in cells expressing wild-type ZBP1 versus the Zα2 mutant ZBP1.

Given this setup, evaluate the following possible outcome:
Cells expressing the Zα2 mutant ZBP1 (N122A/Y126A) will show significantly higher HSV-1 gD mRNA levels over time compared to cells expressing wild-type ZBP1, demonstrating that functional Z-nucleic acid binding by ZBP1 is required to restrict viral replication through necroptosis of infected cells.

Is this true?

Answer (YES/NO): YES